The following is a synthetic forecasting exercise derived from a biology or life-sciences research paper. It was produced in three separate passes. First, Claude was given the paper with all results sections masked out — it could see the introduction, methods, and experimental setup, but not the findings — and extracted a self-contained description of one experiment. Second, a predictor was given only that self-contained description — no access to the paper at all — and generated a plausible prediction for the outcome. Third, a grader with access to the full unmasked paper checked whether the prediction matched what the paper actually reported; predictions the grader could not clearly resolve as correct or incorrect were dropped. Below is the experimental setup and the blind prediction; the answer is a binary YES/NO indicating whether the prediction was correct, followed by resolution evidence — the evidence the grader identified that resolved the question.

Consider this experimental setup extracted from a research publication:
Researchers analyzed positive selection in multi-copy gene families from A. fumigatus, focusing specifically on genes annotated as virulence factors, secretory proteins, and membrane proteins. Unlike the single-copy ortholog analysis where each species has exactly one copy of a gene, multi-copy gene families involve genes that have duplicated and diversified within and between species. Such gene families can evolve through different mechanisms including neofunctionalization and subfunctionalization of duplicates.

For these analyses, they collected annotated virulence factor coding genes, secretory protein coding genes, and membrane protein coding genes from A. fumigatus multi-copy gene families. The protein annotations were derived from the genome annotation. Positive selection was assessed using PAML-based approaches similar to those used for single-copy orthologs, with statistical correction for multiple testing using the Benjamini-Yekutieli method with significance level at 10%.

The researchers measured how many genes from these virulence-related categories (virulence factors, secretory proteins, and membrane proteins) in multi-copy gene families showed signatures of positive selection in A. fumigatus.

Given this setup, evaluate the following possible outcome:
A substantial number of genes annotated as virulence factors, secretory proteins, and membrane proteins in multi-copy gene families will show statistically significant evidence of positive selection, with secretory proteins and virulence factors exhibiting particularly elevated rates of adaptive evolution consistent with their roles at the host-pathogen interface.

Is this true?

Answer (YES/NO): NO